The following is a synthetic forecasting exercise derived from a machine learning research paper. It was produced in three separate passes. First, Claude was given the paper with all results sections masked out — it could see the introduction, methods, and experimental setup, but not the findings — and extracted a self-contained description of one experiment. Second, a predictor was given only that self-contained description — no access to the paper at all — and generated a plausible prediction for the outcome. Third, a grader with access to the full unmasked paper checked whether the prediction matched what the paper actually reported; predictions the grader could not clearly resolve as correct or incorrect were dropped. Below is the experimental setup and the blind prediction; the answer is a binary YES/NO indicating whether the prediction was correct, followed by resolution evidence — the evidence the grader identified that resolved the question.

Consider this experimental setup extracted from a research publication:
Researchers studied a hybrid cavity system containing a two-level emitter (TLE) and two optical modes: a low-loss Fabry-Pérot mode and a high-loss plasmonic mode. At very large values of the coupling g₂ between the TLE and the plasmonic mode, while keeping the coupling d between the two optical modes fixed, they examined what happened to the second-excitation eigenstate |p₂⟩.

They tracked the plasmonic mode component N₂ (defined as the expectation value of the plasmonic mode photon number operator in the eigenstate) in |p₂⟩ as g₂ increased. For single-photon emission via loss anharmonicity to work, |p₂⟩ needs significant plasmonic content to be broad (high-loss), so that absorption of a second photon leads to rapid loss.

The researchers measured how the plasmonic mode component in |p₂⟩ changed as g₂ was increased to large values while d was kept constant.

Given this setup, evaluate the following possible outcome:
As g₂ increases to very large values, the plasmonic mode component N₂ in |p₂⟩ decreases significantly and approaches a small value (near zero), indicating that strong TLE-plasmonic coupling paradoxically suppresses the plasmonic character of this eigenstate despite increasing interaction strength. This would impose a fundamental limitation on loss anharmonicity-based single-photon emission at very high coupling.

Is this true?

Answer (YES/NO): YES